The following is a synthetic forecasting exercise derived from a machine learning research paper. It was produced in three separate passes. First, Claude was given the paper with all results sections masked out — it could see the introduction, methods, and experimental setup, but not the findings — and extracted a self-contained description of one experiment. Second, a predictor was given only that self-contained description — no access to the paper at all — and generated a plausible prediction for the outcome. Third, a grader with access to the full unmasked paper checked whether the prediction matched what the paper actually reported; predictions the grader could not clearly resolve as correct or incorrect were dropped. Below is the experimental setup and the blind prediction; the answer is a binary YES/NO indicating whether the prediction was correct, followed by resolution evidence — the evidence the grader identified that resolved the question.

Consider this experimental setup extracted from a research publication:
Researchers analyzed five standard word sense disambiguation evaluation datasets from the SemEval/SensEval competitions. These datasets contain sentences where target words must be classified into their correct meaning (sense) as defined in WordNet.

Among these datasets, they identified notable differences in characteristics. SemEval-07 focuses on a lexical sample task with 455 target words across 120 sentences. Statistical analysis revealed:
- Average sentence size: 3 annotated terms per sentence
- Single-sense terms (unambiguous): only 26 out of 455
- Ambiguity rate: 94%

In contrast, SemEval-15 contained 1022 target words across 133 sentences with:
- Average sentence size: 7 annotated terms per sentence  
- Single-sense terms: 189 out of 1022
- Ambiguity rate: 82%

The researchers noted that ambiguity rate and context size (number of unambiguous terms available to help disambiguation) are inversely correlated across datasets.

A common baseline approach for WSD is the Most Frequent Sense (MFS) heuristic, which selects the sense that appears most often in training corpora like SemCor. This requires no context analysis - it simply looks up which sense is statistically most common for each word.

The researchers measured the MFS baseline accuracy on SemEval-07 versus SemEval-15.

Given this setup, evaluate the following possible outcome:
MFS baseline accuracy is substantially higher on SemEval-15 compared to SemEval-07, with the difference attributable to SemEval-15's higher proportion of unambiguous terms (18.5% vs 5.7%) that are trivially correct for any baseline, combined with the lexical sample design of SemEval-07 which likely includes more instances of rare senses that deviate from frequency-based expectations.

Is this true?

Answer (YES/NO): YES